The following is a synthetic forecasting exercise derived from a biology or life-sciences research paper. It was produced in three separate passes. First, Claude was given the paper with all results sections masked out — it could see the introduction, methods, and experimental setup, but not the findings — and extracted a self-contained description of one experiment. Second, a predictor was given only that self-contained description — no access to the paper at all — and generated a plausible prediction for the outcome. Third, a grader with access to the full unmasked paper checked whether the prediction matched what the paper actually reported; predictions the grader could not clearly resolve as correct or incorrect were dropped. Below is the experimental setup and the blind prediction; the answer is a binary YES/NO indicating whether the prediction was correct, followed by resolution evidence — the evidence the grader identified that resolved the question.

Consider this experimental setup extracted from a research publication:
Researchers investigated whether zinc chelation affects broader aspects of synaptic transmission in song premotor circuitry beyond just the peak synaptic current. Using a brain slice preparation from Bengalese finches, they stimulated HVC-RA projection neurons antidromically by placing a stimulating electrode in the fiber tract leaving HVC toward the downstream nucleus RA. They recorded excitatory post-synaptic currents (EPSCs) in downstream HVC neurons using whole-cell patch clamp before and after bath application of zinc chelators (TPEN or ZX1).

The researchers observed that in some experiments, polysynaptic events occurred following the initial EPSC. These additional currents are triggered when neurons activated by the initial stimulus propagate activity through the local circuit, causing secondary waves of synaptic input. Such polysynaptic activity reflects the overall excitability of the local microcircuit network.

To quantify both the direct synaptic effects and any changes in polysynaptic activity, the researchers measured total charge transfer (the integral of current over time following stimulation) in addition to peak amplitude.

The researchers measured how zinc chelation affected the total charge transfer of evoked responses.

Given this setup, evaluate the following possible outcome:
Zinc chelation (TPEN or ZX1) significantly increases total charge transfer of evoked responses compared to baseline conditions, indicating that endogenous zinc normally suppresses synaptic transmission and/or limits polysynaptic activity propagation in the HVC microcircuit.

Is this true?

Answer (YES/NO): YES